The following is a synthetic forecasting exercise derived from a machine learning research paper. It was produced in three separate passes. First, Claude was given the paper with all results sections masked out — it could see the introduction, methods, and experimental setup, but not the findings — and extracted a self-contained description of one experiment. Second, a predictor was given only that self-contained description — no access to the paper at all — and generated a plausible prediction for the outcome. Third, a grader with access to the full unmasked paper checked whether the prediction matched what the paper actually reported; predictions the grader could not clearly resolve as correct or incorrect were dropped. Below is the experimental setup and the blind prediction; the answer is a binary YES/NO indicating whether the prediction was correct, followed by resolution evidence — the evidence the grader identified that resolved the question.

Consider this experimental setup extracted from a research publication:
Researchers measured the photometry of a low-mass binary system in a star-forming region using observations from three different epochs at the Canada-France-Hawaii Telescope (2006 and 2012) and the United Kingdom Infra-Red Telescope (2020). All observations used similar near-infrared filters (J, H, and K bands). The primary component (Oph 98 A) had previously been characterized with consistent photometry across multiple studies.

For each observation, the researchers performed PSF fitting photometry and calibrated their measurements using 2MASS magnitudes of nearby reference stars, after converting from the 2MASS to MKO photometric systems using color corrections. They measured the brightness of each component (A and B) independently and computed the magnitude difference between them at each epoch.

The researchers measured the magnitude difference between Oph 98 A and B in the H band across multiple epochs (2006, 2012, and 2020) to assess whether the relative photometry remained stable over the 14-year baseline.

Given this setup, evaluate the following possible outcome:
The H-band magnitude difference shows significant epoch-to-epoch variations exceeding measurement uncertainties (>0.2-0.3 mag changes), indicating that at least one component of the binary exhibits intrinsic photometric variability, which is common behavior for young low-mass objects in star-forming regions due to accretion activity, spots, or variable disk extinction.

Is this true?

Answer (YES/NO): NO